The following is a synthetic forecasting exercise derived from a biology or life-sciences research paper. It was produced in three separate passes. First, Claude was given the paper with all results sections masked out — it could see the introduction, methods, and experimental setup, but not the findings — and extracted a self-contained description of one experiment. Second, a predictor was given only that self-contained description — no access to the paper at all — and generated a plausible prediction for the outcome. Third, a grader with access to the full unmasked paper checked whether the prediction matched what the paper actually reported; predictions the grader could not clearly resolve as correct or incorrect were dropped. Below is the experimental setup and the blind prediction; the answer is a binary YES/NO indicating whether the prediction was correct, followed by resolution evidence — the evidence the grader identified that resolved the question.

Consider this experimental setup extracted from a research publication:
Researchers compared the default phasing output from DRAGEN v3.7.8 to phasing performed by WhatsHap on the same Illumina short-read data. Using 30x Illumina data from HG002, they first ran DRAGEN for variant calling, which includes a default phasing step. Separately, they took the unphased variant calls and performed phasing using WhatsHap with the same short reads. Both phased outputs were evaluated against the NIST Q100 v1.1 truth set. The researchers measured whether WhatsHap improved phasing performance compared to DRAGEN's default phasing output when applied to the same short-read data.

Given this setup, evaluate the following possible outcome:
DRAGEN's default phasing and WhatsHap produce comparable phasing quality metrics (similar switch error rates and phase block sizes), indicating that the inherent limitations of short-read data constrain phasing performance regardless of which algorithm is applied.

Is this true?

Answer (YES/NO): NO